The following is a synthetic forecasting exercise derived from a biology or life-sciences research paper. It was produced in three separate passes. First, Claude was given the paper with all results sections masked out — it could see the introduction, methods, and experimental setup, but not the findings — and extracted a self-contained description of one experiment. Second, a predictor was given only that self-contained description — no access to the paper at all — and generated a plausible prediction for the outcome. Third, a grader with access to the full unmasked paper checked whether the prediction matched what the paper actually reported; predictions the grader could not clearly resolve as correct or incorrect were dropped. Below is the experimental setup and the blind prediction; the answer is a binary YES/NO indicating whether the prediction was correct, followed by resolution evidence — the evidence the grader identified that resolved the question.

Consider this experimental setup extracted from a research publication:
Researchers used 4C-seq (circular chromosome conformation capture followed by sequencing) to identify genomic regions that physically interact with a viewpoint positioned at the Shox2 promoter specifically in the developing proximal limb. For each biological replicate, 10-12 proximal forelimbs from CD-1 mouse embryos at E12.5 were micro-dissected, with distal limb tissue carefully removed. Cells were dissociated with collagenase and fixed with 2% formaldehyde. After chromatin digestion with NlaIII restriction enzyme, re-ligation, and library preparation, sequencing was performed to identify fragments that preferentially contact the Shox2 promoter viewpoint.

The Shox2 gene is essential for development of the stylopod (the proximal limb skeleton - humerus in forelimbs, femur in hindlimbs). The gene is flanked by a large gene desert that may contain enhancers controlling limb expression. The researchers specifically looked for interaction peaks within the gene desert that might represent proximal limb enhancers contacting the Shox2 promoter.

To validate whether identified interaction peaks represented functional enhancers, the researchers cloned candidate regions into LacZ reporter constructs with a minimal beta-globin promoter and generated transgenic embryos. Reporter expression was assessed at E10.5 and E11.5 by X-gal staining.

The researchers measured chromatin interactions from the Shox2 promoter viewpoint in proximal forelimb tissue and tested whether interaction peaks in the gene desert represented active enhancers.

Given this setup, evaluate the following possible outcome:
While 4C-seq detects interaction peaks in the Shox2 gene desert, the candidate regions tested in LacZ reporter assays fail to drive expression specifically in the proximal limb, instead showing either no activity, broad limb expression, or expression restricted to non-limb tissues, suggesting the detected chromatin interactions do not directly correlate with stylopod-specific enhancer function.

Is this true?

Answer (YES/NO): NO